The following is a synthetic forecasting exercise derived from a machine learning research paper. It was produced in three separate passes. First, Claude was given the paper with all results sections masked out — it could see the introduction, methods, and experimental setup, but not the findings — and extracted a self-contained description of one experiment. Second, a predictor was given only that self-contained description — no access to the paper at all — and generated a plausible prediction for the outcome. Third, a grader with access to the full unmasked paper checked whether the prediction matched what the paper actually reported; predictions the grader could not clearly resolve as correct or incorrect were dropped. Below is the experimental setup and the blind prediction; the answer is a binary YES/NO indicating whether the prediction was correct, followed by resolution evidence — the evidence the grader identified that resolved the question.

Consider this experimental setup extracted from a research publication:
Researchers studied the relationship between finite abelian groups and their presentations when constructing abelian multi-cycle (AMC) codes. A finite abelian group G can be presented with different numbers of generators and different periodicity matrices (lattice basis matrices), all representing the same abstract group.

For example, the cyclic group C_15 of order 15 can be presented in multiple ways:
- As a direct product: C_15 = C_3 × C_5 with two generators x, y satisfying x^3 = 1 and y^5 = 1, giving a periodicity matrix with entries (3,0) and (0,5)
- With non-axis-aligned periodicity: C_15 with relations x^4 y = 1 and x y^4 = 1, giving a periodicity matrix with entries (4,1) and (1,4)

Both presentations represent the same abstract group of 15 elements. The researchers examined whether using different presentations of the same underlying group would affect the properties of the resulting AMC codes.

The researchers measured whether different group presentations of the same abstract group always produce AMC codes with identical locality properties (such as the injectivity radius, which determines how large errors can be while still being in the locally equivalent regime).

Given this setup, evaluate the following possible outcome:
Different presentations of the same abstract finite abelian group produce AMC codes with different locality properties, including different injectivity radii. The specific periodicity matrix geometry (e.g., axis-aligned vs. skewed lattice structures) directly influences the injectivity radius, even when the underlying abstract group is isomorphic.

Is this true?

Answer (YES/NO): YES